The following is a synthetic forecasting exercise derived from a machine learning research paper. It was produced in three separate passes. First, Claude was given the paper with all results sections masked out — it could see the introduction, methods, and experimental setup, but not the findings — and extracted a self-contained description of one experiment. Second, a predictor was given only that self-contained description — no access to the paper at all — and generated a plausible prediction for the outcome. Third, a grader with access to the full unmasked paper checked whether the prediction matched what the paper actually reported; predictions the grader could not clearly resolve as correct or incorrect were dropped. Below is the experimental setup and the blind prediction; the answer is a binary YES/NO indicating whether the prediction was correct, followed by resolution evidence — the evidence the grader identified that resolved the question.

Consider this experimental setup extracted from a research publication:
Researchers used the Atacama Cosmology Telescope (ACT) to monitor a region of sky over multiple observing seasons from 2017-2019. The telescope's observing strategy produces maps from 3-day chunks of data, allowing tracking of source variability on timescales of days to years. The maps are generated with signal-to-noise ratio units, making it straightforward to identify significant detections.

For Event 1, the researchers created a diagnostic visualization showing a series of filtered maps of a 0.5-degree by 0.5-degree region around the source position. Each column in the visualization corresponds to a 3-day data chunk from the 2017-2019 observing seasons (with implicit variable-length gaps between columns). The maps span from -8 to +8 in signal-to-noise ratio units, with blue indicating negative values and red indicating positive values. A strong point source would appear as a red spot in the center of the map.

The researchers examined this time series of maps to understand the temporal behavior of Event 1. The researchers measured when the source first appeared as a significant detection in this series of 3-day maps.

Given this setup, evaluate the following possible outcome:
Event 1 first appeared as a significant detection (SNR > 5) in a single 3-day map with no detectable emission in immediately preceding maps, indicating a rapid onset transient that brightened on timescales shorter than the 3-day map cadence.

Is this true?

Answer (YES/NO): YES